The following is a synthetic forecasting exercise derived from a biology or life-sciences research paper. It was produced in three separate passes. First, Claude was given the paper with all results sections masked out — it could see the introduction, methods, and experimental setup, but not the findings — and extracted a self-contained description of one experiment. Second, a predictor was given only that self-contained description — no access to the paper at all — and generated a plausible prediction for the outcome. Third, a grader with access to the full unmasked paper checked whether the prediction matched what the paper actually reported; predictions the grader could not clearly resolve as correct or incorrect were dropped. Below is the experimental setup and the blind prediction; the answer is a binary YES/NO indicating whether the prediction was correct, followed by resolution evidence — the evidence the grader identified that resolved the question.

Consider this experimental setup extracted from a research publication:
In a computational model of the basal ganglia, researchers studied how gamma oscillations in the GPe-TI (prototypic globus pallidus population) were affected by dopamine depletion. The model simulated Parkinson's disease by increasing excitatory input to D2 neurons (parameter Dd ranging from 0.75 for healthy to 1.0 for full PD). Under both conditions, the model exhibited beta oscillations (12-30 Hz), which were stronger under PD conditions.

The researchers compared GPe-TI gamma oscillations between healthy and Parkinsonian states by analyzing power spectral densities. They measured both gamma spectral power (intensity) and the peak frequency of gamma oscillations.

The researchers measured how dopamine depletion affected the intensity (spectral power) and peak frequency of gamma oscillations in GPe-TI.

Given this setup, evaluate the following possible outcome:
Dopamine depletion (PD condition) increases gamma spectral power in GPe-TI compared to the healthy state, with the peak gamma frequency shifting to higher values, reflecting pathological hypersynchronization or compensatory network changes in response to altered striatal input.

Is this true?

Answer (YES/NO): NO